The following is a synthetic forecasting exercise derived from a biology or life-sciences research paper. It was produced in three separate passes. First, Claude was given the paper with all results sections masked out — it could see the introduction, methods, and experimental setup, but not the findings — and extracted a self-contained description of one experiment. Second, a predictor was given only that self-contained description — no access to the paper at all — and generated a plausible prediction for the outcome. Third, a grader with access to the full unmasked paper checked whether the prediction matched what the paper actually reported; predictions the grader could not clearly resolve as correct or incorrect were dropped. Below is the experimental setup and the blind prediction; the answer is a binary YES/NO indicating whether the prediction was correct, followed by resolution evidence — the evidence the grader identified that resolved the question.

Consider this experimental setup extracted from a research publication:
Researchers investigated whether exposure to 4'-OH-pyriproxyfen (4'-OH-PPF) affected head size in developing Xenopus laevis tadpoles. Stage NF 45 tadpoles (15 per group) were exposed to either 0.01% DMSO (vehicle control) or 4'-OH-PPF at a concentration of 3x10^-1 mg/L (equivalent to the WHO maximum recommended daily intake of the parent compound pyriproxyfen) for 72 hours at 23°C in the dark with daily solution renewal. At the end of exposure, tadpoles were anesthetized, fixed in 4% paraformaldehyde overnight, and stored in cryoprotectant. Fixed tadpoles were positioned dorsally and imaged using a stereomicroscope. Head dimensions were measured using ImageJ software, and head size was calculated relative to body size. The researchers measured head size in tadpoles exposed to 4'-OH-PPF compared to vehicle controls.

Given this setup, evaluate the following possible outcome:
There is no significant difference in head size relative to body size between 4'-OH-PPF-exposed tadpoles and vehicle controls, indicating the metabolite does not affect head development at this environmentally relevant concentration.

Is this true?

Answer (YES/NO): NO